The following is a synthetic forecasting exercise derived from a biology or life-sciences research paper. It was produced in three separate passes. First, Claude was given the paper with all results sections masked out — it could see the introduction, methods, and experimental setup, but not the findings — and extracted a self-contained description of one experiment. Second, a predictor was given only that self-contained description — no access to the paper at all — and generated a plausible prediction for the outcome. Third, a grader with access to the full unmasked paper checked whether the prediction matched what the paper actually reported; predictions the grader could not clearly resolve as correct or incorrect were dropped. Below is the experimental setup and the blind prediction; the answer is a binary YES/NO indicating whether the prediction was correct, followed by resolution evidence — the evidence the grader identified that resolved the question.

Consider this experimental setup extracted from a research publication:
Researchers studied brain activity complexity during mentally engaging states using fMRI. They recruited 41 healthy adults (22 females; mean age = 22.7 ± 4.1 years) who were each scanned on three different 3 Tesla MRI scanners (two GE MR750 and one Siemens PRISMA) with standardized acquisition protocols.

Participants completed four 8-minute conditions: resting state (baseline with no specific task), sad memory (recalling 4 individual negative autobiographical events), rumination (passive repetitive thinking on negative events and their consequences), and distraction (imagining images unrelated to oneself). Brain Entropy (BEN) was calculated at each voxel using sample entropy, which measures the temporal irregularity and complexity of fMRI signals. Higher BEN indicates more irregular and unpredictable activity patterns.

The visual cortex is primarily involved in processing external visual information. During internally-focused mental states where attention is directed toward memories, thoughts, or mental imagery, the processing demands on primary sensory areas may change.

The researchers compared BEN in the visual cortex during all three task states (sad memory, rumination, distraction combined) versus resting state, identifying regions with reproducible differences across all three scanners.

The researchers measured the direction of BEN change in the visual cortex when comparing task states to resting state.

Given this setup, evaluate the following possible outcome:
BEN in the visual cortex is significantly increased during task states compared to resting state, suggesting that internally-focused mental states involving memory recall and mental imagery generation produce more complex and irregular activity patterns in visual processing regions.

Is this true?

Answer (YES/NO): NO